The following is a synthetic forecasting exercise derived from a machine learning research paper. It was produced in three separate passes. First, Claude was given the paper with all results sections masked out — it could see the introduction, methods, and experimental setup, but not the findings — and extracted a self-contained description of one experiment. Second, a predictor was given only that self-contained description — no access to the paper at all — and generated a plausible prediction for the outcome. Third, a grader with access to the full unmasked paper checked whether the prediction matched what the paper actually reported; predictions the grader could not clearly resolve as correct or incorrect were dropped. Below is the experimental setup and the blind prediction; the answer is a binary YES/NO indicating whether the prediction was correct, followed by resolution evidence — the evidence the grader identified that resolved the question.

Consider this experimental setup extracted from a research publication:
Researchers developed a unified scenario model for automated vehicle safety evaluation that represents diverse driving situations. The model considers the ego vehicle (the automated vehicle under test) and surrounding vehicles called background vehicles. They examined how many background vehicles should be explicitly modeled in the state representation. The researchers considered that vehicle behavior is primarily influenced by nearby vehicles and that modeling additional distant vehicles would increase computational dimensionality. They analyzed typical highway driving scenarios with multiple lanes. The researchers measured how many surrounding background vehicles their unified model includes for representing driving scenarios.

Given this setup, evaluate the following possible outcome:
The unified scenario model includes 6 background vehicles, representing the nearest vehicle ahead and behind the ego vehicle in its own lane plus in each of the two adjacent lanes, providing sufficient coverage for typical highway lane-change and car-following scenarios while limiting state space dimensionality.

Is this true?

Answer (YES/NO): YES